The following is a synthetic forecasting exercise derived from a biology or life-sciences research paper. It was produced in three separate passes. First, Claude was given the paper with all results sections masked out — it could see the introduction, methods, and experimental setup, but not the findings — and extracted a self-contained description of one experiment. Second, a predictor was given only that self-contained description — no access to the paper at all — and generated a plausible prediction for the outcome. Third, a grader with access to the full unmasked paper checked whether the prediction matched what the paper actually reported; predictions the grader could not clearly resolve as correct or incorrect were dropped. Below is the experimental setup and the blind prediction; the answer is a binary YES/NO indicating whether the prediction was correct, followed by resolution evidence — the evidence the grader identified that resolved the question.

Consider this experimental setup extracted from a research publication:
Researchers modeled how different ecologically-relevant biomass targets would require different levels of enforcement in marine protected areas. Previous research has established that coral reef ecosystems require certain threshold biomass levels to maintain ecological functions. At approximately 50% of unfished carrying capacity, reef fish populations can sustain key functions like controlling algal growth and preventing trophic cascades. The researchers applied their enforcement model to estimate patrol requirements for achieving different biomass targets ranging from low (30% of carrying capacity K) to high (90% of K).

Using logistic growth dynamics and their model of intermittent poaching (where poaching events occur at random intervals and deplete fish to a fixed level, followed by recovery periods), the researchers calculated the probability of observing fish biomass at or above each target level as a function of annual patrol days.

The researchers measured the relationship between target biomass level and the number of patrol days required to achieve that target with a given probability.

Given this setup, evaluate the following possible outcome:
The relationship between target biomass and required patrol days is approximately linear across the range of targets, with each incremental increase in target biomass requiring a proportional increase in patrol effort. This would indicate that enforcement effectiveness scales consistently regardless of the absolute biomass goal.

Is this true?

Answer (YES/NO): NO